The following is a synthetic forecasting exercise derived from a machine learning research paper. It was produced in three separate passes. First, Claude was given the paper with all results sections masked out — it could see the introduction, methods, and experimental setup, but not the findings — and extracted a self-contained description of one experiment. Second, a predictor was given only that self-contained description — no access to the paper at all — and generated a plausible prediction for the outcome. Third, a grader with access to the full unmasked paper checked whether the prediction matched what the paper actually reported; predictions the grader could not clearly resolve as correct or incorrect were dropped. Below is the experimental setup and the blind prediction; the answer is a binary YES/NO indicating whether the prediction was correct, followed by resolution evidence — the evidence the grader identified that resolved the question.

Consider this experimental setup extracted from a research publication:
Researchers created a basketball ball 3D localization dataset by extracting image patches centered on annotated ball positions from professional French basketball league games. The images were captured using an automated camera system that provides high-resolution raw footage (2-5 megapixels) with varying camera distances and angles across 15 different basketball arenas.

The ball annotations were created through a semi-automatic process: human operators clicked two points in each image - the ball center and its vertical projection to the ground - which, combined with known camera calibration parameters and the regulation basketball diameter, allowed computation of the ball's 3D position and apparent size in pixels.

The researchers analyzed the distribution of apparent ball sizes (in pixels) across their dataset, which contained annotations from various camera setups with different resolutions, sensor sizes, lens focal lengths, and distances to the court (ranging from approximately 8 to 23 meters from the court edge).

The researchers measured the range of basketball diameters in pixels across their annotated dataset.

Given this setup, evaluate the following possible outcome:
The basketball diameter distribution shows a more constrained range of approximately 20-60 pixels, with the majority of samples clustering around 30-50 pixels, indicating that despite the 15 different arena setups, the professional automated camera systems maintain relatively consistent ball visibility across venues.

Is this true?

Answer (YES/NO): NO